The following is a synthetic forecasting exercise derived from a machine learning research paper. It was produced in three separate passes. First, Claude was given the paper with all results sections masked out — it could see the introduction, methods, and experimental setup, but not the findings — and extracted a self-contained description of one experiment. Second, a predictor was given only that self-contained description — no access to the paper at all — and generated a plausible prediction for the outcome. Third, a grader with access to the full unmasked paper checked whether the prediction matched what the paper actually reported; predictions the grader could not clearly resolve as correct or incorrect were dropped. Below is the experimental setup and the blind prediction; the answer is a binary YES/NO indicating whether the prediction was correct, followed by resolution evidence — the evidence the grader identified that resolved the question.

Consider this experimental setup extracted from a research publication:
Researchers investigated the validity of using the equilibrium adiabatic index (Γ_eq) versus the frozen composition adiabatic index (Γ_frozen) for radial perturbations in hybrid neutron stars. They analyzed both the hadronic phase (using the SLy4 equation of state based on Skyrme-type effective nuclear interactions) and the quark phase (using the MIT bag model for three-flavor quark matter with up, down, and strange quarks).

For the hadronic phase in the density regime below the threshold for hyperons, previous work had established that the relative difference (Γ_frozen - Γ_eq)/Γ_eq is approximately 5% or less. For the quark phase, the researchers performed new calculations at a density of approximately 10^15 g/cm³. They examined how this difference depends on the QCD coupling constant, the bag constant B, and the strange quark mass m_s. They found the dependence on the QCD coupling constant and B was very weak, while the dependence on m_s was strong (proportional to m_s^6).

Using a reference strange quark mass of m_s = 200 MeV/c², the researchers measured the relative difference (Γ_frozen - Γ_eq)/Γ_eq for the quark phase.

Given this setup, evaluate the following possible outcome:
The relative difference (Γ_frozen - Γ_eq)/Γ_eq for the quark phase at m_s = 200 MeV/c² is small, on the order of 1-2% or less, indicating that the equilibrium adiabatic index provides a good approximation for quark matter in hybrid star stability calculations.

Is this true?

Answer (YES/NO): YES